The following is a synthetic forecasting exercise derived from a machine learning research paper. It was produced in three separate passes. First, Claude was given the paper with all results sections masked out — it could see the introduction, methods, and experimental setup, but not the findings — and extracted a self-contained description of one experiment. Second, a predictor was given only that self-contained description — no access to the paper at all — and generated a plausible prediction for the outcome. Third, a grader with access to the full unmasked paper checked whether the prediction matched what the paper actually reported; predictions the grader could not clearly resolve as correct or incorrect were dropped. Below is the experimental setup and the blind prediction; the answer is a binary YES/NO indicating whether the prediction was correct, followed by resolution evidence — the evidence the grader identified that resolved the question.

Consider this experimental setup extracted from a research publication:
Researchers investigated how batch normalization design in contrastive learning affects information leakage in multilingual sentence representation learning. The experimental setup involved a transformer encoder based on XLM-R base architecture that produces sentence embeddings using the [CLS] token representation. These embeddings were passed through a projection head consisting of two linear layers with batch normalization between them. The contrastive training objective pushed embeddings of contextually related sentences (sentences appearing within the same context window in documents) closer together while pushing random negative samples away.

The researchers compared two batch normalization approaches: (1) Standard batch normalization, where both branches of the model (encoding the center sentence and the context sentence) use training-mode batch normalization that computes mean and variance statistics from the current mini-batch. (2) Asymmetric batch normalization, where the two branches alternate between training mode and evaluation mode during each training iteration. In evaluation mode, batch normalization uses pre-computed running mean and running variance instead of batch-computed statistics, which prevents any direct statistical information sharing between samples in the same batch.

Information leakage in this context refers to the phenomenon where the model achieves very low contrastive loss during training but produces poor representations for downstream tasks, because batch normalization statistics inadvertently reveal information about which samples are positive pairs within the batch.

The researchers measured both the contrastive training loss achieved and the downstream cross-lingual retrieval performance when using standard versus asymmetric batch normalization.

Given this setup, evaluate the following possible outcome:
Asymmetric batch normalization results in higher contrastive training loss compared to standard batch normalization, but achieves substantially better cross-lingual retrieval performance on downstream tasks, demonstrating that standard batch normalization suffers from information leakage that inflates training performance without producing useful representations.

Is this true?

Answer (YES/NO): YES